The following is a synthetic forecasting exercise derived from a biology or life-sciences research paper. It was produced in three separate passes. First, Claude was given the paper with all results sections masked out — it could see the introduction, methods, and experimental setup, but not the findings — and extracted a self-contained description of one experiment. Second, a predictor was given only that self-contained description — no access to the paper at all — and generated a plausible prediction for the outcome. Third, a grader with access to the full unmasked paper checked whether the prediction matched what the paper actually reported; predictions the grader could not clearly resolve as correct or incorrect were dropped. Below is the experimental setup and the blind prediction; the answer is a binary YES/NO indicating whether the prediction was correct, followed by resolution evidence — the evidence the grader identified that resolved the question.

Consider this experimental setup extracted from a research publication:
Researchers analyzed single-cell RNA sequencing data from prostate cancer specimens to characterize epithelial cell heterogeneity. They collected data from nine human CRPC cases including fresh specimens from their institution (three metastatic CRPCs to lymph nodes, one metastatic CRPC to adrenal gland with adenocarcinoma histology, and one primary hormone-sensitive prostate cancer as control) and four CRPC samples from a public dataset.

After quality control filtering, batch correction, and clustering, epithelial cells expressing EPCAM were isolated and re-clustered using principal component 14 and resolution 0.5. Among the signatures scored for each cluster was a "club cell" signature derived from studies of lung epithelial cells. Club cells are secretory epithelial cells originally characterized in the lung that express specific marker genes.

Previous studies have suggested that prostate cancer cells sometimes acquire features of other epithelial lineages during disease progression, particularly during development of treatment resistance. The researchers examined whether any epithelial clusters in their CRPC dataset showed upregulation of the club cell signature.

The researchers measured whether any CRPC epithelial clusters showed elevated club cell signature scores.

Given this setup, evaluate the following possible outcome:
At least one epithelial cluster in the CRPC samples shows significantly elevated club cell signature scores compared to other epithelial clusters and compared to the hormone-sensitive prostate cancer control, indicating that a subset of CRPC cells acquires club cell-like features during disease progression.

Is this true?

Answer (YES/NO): NO